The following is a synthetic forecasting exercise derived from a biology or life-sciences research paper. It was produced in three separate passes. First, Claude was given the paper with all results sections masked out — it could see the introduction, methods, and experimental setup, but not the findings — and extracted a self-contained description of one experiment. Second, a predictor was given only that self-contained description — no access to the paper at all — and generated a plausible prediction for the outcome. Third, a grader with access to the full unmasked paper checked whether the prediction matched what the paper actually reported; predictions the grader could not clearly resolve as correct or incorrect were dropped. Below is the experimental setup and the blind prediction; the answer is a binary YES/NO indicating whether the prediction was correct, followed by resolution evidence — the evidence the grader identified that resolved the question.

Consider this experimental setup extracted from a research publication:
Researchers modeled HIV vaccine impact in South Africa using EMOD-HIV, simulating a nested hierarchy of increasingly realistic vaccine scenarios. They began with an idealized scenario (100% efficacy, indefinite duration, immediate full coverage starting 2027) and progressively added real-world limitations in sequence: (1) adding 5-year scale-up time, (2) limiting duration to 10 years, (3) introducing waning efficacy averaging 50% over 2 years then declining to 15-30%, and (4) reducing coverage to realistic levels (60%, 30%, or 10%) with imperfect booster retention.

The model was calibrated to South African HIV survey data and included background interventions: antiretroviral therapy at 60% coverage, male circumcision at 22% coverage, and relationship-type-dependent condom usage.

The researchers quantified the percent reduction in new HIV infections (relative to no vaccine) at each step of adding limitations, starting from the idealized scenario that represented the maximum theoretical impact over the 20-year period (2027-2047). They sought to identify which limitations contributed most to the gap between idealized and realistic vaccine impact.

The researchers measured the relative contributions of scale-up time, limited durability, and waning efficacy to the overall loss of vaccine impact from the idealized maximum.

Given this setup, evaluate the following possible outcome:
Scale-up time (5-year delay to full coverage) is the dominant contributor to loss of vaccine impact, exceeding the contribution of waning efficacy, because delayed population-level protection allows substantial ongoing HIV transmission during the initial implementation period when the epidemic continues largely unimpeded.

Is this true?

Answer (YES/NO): NO